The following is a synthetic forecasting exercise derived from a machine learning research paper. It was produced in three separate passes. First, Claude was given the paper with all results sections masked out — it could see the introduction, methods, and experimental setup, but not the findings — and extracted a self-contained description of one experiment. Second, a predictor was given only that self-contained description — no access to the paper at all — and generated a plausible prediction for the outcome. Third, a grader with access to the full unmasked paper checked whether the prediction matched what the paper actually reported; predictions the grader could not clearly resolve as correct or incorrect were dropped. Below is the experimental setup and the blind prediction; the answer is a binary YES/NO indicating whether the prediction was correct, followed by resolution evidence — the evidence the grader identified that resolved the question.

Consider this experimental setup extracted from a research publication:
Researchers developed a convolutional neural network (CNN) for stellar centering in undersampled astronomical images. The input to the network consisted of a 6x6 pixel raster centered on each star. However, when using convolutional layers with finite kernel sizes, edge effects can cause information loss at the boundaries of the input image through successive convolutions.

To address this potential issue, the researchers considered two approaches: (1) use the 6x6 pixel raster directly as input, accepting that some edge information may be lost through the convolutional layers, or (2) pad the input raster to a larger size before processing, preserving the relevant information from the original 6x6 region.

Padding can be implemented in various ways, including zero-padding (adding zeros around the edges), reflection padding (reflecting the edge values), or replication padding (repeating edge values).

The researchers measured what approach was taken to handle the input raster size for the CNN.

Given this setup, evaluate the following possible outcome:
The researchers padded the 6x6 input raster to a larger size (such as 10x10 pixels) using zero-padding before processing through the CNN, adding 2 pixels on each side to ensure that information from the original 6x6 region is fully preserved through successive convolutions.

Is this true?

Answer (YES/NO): NO